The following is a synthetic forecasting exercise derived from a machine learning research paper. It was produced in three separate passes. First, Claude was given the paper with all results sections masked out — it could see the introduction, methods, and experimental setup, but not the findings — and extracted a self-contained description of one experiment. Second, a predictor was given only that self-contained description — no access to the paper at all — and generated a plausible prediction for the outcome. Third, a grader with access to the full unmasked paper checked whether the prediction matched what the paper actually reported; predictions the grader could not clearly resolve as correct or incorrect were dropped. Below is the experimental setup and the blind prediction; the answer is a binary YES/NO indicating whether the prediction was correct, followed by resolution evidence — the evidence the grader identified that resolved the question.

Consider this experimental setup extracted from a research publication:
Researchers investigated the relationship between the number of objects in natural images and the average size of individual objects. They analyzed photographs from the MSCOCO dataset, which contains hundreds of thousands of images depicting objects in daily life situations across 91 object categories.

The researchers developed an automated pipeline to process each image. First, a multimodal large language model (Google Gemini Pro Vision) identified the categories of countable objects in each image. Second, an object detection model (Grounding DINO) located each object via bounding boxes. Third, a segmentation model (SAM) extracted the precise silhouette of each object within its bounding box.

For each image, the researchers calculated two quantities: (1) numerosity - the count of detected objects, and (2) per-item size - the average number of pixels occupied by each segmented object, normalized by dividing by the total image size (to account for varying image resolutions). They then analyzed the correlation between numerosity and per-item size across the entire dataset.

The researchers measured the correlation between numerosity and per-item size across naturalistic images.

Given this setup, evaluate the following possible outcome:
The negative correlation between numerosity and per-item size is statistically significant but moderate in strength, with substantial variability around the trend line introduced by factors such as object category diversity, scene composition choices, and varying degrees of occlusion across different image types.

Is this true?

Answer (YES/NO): NO